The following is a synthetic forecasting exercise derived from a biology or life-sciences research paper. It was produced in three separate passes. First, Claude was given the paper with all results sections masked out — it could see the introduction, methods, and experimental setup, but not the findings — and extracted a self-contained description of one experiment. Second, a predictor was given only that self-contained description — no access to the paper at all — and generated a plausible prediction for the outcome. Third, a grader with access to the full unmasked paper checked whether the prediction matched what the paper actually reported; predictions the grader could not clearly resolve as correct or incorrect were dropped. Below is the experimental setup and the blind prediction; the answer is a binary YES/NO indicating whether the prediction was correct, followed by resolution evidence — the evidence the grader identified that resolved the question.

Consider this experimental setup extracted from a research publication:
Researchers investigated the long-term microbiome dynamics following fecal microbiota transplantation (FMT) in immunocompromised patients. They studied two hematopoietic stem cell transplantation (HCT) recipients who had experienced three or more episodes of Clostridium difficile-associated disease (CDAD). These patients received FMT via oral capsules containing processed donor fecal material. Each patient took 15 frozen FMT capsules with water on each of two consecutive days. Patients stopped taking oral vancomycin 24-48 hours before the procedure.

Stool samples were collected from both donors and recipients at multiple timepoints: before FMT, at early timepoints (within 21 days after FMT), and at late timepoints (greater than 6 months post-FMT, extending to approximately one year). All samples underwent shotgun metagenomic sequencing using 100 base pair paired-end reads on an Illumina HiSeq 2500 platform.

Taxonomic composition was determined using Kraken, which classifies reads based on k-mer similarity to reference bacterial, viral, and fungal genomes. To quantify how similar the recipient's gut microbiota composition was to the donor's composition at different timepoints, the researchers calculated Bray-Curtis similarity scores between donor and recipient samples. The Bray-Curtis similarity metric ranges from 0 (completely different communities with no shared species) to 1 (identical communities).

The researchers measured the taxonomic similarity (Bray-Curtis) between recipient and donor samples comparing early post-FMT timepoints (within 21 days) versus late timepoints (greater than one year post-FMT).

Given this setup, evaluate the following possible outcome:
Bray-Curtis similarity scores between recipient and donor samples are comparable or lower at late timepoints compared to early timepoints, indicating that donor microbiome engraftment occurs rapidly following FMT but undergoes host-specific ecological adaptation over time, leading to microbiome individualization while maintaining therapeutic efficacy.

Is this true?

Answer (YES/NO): YES